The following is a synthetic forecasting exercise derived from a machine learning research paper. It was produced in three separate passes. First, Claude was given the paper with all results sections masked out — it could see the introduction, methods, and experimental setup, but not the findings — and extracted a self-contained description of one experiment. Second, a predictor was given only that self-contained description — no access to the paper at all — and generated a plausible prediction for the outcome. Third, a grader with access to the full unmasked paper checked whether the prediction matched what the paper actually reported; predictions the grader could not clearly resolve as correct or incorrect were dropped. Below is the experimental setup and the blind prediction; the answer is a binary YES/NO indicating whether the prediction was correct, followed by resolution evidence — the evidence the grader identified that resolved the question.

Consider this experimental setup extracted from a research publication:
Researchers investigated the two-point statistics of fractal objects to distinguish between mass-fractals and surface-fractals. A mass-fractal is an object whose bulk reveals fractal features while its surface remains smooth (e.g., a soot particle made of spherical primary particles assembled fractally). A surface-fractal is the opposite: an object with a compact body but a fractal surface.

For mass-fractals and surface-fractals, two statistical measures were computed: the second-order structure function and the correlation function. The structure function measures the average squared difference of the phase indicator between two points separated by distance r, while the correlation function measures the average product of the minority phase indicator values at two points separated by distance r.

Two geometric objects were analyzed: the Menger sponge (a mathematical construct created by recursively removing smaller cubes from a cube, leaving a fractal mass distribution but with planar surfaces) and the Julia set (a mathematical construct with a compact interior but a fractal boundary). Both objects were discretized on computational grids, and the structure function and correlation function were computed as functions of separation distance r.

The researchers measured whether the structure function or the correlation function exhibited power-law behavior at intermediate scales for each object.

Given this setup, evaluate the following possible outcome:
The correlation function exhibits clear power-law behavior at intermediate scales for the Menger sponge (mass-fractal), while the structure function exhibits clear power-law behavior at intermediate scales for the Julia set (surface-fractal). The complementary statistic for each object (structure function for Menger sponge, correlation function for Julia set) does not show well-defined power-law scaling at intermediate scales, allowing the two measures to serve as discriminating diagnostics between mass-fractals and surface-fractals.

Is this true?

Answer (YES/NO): YES